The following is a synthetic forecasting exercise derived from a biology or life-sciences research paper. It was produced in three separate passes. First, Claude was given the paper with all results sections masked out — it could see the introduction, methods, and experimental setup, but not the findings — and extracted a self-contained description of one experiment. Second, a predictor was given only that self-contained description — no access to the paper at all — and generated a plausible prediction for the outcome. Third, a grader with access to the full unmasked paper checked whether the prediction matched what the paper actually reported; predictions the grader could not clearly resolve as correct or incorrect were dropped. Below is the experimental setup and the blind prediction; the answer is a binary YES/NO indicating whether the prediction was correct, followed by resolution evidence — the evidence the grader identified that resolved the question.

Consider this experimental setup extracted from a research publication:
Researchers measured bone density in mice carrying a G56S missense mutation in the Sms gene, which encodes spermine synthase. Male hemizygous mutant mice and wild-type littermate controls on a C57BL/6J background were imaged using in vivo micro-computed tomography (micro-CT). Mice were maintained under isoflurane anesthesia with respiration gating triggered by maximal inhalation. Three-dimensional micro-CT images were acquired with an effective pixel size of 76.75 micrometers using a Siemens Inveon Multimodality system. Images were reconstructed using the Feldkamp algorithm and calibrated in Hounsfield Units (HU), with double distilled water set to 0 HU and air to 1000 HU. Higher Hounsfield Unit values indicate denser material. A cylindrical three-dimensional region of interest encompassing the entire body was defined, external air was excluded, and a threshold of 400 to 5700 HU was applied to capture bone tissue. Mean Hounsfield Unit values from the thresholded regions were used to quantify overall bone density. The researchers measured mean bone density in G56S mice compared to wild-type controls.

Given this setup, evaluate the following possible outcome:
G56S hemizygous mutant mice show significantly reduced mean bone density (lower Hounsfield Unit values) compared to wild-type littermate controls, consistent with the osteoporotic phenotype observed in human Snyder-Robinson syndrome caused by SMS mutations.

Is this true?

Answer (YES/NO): YES